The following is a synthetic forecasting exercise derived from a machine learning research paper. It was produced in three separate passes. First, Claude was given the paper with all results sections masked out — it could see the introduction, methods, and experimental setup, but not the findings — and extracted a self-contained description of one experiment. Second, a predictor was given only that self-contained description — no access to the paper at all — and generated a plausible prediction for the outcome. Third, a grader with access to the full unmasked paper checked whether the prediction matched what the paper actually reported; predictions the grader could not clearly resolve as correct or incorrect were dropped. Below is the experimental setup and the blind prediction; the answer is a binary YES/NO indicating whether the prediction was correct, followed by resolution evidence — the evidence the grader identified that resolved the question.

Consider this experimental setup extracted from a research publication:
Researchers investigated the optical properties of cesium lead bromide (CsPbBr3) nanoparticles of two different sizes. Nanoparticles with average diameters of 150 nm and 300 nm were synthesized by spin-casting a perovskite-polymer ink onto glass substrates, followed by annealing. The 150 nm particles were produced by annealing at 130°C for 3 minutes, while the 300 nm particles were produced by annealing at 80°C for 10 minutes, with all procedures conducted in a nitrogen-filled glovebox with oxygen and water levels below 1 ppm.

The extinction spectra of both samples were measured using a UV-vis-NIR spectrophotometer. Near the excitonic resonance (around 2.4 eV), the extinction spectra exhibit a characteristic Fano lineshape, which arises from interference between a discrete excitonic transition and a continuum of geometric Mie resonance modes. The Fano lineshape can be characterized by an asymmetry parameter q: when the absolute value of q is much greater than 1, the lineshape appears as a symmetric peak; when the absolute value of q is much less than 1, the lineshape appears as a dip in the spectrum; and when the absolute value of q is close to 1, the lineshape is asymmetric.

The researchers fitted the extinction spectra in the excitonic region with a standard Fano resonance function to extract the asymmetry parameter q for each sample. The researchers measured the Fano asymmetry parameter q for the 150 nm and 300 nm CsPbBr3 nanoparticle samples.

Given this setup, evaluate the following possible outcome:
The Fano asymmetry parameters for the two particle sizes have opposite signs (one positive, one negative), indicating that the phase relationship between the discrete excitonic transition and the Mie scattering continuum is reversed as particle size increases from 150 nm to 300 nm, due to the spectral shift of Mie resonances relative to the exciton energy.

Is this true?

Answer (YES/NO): NO